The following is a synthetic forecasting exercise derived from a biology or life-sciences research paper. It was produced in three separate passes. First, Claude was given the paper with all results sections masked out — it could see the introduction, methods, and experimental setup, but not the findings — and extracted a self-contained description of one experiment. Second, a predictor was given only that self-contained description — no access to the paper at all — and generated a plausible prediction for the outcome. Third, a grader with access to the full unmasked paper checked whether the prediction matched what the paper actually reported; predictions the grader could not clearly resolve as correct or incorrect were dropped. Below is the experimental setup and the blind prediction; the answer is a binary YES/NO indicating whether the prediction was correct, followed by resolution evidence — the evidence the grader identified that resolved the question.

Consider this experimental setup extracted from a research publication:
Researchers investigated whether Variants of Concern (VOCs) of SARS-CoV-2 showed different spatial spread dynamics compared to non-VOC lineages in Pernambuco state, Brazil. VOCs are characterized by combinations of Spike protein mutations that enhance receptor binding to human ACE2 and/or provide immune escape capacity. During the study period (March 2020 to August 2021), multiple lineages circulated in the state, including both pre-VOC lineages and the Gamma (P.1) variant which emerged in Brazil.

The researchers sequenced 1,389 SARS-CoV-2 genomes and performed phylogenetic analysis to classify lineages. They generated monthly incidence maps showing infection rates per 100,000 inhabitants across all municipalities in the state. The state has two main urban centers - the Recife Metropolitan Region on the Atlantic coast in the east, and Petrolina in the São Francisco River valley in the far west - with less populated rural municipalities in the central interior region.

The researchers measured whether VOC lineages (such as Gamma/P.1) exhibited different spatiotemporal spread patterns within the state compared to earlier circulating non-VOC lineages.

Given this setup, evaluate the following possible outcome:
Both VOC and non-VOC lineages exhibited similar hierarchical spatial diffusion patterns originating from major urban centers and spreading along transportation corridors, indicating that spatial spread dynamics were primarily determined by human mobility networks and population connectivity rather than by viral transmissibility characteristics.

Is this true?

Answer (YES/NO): YES